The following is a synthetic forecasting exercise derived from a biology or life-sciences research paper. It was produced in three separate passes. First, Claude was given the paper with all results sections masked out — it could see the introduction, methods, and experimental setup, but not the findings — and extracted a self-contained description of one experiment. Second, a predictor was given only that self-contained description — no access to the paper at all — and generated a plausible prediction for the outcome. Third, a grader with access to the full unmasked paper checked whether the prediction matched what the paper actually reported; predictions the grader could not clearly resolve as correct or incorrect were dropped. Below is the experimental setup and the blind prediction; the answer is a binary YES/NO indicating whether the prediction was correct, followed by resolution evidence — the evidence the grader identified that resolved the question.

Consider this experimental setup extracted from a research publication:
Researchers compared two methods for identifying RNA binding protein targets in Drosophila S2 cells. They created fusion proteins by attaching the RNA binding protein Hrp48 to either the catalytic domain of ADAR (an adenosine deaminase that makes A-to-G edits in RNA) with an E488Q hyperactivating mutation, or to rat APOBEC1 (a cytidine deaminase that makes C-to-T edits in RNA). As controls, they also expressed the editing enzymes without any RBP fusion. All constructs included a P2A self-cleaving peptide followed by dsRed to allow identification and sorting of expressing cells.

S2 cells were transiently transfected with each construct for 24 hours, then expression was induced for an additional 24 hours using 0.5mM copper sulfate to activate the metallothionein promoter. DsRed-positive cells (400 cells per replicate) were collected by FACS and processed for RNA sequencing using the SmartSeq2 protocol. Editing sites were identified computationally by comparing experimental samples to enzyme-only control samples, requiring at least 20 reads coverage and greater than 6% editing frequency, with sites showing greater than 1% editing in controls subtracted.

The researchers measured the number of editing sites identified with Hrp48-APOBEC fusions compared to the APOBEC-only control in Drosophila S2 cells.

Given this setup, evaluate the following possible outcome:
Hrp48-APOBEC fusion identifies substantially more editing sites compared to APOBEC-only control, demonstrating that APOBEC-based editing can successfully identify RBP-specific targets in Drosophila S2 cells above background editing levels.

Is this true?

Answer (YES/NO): NO